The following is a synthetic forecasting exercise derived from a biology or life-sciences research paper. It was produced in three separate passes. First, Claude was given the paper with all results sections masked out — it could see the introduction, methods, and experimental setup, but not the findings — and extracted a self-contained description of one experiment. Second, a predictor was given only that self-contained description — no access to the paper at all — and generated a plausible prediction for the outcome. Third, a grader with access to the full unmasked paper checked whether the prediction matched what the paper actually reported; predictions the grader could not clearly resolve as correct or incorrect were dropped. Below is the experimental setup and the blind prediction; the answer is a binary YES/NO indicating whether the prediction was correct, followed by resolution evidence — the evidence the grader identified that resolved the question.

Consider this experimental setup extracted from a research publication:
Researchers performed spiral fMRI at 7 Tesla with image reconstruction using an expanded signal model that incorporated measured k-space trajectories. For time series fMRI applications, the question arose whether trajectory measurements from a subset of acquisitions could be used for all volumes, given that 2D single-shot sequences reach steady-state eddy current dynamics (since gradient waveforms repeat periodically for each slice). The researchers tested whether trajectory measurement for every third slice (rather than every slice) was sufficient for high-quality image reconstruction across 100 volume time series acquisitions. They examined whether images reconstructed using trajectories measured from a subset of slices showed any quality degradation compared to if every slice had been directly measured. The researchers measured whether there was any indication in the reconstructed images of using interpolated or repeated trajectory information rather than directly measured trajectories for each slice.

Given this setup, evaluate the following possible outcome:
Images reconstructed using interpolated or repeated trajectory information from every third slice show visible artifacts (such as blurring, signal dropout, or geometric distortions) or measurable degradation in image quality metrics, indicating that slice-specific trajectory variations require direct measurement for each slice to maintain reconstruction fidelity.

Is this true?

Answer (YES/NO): NO